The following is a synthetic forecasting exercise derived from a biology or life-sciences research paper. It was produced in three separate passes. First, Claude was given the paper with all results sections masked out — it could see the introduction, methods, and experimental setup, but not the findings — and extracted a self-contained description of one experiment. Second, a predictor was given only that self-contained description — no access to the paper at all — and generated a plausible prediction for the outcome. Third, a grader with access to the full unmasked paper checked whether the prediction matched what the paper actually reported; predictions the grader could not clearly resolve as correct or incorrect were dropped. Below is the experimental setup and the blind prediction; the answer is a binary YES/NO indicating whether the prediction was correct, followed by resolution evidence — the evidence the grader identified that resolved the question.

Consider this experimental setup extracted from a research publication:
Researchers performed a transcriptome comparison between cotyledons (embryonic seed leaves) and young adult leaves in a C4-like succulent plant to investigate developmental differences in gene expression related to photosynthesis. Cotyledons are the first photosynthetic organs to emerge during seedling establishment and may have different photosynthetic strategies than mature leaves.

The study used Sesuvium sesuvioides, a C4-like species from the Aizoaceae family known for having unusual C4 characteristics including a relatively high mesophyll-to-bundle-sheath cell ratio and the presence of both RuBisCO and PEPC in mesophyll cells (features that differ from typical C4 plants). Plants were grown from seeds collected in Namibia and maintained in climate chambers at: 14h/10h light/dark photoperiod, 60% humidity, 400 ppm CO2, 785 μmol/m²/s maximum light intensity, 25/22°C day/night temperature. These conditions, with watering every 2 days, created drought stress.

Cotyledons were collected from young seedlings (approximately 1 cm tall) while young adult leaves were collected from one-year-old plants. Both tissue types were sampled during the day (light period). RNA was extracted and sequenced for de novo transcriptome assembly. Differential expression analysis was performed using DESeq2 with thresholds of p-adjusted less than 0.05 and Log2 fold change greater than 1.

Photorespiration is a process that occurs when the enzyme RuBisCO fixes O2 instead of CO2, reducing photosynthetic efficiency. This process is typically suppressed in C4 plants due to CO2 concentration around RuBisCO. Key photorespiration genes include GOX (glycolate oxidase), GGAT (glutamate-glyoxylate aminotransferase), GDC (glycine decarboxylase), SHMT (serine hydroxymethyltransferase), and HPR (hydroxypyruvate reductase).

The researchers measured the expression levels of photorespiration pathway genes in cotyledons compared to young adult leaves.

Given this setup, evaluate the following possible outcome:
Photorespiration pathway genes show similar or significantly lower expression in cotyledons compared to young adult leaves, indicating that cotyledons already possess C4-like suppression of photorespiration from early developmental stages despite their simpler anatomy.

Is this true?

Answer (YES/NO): NO